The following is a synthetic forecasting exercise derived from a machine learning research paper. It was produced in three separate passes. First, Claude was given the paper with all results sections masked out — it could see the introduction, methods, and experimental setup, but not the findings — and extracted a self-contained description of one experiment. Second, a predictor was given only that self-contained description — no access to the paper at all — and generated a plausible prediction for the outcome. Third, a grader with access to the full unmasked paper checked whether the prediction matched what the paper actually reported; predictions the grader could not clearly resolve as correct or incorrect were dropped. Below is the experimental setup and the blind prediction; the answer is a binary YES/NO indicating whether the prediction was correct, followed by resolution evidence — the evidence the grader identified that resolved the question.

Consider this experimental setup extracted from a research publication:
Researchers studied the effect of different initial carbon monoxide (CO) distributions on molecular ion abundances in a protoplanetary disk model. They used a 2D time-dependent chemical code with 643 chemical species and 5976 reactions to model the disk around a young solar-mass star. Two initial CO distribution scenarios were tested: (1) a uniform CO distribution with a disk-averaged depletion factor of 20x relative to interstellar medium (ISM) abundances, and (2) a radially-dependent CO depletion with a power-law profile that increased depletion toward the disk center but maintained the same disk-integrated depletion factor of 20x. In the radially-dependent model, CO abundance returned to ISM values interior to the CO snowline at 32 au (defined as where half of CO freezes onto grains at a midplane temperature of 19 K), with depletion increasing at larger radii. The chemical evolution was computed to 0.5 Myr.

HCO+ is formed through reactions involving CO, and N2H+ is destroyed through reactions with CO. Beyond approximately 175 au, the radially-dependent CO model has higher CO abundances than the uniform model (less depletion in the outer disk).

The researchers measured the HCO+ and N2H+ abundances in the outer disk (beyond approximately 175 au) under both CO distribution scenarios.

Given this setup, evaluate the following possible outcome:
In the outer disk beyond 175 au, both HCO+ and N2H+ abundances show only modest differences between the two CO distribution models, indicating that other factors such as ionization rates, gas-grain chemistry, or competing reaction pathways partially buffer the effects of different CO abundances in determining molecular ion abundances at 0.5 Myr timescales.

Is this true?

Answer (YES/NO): NO